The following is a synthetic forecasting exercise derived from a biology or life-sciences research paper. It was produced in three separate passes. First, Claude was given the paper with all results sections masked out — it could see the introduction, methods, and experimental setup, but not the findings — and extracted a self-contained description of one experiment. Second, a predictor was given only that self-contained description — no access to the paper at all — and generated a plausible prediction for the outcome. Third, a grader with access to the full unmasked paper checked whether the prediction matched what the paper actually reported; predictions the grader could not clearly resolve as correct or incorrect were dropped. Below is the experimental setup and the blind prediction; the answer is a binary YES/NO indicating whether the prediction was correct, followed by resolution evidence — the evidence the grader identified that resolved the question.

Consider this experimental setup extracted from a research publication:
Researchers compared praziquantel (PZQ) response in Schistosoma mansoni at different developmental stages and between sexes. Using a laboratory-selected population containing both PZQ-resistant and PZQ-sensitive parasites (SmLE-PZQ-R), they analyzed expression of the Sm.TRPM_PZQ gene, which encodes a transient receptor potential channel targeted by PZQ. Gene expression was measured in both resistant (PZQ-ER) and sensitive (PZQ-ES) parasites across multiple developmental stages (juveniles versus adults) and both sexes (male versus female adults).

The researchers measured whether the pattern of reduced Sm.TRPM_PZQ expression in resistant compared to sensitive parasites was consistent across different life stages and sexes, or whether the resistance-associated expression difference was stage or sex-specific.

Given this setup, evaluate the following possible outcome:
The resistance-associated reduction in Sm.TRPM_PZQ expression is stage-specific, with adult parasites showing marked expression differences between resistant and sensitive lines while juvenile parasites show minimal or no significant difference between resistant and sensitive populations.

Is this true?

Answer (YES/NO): NO